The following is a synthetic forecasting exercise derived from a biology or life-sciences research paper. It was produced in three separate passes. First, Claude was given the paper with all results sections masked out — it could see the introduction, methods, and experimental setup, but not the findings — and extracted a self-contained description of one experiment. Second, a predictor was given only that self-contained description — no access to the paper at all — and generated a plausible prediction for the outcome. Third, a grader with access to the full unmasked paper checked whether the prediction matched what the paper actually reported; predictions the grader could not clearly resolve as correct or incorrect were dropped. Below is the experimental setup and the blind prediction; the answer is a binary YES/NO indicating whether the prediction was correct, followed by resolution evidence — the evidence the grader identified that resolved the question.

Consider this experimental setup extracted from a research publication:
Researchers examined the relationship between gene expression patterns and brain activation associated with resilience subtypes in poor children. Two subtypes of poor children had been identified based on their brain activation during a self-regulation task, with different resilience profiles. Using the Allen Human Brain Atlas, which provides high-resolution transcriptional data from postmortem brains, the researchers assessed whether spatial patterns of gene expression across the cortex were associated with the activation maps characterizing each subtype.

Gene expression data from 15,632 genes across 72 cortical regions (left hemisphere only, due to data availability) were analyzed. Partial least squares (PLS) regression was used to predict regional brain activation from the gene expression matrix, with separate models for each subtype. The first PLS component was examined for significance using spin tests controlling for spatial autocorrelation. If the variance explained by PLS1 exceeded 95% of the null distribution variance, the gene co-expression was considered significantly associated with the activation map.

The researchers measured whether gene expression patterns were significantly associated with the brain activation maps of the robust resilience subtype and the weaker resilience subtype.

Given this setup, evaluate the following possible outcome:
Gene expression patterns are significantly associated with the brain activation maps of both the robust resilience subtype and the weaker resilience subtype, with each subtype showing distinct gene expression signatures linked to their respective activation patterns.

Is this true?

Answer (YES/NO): NO